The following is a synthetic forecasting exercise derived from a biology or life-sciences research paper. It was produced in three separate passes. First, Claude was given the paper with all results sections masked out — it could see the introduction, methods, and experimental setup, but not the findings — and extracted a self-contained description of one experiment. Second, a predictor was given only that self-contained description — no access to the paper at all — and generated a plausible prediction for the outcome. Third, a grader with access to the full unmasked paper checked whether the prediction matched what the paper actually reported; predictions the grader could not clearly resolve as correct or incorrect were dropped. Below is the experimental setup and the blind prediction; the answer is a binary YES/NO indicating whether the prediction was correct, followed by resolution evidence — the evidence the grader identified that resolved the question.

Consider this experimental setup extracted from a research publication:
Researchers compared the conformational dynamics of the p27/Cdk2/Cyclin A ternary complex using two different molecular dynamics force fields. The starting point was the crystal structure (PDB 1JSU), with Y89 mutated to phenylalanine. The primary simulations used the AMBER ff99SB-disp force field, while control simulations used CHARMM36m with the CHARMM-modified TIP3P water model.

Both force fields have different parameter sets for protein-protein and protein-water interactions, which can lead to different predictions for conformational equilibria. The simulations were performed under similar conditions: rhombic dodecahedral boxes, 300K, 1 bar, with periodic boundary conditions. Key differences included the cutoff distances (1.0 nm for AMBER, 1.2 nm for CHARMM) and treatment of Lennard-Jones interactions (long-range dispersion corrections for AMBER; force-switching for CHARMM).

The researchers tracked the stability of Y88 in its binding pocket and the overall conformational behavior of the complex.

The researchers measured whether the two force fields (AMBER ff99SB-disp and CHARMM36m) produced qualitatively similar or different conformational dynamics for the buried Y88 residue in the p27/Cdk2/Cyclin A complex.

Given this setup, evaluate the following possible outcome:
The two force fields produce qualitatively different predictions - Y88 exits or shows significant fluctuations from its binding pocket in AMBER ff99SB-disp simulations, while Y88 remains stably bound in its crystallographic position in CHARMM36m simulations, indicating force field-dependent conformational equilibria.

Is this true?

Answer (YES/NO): NO